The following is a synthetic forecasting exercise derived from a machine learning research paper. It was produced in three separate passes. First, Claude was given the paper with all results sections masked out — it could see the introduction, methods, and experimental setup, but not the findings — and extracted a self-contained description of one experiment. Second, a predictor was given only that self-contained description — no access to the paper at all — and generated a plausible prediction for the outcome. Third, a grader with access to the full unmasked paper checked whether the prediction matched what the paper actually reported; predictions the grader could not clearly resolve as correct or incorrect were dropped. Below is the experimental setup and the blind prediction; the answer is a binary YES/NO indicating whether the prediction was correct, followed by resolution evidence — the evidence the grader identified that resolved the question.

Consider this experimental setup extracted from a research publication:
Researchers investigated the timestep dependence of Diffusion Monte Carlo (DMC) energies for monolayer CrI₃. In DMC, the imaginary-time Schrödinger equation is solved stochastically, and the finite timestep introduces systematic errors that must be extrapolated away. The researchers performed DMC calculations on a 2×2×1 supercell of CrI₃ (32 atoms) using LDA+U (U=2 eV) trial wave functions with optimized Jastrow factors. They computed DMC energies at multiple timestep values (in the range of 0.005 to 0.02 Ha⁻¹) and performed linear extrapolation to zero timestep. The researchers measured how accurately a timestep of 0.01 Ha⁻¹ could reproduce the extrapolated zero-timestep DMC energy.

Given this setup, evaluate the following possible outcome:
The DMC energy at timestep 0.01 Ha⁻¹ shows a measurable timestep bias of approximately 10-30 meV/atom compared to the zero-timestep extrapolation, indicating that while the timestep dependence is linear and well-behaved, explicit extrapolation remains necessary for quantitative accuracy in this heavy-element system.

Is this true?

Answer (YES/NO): NO